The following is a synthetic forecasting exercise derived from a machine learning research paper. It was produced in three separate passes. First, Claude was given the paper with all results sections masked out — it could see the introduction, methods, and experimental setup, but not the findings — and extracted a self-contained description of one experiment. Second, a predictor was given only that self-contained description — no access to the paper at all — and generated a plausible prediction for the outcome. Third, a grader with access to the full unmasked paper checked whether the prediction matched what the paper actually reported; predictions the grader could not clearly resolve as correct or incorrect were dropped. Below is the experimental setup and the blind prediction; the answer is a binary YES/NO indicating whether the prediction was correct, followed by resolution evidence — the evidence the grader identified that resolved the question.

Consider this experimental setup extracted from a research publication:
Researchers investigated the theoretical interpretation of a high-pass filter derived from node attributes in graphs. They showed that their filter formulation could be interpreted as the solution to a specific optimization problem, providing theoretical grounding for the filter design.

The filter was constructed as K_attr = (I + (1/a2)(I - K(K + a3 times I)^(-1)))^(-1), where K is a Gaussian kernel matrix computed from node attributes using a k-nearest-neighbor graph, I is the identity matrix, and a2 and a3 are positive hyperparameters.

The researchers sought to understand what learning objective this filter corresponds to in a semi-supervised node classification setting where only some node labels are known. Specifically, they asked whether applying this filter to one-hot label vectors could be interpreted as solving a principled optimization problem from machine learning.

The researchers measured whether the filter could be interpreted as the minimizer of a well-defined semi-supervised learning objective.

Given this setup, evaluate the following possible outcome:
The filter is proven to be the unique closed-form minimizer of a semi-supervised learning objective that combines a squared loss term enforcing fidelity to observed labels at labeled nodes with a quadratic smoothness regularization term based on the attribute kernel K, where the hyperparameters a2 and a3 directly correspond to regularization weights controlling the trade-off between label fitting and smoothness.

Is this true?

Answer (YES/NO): YES